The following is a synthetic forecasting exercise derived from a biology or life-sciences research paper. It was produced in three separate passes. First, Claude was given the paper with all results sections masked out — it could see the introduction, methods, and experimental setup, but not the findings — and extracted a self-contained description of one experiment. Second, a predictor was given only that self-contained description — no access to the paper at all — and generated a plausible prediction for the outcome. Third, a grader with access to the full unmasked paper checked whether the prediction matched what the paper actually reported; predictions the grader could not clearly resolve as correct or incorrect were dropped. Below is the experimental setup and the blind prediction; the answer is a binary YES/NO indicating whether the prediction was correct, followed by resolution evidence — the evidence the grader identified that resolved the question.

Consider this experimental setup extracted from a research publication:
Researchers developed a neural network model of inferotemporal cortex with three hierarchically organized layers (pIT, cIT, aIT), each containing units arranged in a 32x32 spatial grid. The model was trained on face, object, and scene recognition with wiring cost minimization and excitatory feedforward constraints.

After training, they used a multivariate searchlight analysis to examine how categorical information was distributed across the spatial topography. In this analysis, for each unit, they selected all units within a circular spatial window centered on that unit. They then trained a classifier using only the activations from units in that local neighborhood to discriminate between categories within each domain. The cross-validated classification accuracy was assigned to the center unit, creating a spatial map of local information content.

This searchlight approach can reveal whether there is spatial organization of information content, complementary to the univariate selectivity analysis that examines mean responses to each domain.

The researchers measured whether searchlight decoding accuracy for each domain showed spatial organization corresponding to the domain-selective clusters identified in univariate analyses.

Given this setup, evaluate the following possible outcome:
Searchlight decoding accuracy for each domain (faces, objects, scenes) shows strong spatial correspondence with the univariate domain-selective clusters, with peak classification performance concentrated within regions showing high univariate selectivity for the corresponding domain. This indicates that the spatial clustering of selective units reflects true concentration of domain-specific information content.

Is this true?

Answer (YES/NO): YES